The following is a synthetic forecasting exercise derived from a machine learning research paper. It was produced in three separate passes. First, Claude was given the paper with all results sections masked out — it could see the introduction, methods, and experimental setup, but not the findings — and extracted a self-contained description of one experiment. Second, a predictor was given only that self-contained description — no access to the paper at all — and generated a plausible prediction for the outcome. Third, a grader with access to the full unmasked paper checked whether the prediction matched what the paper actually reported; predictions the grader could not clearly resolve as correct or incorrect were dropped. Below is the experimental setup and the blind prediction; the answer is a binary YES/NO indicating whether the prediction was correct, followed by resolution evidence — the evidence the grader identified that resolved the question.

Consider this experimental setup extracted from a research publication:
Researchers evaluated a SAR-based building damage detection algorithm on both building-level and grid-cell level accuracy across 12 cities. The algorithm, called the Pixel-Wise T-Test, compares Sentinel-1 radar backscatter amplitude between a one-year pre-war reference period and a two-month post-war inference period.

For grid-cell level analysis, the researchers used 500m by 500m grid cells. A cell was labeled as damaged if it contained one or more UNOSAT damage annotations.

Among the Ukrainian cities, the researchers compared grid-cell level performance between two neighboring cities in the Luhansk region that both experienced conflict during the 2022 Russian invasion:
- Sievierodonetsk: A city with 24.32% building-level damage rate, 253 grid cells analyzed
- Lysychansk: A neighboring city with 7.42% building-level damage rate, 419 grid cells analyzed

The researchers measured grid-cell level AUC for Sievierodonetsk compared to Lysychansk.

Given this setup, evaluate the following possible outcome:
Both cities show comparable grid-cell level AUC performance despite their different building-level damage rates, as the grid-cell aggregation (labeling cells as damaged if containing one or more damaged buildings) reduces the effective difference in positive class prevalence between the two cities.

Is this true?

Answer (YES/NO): NO